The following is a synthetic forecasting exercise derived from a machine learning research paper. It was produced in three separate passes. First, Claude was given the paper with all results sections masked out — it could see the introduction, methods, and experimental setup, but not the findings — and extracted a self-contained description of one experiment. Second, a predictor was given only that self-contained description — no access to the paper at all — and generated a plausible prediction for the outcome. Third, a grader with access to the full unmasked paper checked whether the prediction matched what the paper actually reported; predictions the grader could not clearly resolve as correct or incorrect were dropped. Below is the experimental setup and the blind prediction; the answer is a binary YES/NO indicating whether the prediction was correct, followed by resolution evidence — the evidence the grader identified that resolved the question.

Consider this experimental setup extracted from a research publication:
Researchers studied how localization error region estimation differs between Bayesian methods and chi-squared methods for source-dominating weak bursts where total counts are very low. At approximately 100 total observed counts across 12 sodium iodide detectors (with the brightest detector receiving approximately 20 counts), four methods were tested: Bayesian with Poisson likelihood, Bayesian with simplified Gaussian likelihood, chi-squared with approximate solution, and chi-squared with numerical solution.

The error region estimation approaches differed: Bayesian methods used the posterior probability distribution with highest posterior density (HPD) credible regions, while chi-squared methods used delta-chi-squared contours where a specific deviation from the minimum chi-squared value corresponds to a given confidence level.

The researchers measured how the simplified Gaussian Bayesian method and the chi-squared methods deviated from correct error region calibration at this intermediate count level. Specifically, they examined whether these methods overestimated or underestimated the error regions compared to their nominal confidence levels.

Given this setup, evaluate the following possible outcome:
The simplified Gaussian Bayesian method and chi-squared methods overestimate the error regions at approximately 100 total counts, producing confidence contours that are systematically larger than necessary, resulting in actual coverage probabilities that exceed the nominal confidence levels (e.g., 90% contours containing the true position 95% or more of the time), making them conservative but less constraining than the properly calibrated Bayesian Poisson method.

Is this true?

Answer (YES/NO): NO